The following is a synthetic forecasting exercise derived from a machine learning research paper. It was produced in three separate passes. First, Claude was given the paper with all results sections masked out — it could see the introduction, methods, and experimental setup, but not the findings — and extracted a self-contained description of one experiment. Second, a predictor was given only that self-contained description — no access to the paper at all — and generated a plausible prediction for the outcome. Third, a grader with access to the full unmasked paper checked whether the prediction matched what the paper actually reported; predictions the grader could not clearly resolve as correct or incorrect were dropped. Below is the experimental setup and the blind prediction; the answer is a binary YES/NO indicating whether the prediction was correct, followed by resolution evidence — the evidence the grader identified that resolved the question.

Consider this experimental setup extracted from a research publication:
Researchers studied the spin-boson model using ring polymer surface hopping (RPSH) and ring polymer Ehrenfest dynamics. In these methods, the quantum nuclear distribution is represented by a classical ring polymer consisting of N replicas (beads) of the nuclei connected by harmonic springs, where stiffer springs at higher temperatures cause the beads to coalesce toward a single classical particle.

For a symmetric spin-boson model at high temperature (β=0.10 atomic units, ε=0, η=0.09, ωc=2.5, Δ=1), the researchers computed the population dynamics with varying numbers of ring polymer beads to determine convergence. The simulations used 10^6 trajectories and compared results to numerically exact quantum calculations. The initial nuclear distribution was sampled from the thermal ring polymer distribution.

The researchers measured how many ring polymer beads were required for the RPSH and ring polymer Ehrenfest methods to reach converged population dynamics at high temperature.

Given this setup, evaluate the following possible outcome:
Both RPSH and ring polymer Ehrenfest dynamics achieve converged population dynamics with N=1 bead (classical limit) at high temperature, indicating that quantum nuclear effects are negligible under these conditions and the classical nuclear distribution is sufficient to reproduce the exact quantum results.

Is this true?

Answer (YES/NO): YES